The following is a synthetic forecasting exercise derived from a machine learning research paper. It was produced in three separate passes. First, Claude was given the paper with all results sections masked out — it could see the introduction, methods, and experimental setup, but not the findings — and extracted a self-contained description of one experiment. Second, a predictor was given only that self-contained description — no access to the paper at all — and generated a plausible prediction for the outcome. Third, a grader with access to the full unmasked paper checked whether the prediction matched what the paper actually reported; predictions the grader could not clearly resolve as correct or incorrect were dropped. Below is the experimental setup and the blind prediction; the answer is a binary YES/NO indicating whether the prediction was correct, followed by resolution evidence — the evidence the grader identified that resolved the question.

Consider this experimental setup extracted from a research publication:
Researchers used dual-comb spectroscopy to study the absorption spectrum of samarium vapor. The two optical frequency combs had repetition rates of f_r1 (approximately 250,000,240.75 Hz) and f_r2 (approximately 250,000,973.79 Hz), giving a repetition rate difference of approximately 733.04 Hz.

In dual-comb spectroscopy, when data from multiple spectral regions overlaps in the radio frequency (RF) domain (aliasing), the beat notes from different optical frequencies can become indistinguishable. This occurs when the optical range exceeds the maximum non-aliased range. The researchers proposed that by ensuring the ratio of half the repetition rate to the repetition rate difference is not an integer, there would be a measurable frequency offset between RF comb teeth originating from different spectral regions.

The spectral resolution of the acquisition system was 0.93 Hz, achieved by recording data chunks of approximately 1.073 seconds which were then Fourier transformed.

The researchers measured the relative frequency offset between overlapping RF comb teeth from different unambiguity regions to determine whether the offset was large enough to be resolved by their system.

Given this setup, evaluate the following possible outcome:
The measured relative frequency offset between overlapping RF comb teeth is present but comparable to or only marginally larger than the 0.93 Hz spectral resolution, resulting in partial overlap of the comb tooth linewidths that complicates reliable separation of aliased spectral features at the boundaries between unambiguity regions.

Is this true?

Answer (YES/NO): NO